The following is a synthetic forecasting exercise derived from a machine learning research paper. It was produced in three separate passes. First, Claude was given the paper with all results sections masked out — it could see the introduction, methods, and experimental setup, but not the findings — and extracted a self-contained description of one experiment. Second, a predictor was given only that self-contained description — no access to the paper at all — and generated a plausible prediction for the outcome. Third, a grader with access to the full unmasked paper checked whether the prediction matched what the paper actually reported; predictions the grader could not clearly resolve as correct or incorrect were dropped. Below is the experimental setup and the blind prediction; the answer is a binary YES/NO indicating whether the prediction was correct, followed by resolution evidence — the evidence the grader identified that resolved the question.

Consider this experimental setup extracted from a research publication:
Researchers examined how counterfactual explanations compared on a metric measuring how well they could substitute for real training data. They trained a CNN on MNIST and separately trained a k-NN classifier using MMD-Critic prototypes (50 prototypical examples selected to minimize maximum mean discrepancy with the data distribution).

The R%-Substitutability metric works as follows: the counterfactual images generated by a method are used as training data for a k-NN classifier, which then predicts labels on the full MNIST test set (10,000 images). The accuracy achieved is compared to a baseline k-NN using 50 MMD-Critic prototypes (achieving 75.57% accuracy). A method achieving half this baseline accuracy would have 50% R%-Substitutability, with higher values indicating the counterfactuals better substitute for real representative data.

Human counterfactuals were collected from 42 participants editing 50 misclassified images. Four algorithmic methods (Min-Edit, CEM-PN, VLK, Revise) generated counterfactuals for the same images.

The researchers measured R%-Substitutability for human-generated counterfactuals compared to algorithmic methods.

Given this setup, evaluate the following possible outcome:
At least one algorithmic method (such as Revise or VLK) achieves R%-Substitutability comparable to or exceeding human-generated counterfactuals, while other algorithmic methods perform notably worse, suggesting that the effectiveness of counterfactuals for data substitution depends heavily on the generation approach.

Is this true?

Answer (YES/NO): YES